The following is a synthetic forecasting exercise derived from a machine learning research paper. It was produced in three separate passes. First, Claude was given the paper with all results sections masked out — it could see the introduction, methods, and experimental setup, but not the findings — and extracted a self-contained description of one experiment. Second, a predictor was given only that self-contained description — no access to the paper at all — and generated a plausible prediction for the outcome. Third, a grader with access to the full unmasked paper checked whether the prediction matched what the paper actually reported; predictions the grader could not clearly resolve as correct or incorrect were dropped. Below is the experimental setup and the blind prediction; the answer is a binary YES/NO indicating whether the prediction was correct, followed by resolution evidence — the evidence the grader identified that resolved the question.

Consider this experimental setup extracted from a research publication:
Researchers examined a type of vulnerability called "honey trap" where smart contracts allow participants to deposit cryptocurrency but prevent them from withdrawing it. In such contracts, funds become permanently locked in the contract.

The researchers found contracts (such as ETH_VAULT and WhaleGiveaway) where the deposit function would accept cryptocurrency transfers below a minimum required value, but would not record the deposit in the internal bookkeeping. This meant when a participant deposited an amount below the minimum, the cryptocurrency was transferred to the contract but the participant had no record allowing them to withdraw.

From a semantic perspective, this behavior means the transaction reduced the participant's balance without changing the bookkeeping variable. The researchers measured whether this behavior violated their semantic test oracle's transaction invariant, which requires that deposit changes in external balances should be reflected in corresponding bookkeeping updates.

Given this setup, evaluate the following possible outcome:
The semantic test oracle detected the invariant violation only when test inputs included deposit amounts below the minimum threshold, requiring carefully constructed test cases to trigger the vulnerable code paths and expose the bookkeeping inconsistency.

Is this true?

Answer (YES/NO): NO